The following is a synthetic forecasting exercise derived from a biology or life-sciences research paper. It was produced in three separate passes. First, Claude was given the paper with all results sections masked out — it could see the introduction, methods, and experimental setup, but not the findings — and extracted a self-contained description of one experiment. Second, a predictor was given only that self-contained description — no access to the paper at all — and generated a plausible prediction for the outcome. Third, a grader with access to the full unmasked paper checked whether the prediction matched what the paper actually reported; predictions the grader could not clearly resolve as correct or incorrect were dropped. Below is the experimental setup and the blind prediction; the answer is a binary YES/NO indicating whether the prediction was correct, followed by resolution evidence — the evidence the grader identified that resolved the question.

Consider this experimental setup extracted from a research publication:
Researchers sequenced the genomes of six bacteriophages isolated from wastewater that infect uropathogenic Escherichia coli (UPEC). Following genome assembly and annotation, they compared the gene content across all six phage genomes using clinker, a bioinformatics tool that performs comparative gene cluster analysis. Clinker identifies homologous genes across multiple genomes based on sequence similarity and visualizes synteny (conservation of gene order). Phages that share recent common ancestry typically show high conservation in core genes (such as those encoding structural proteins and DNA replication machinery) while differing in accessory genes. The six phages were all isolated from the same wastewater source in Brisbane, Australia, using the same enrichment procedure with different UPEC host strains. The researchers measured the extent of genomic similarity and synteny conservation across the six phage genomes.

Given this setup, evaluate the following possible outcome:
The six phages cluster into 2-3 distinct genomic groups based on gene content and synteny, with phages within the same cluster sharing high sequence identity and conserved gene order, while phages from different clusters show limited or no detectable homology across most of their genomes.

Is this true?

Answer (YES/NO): YES